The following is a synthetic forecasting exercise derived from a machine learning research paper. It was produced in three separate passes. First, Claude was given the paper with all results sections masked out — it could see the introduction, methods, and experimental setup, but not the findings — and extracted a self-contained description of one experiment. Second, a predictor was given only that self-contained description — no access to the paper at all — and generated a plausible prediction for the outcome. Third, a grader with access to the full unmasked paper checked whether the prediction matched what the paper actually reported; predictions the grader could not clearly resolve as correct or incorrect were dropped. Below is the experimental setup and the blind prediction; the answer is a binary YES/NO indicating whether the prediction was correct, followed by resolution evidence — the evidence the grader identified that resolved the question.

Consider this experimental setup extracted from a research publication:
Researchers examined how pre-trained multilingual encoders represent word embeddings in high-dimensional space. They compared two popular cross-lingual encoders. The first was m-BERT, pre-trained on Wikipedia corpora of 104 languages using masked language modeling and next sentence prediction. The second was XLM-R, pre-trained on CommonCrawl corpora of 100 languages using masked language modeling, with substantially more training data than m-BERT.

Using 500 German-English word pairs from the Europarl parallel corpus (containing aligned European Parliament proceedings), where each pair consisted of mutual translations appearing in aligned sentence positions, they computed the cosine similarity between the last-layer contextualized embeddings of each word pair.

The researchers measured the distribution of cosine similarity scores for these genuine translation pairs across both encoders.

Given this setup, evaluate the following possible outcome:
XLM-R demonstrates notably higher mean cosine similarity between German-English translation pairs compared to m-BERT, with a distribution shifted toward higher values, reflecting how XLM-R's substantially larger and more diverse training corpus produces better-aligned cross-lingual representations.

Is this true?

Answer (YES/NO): NO